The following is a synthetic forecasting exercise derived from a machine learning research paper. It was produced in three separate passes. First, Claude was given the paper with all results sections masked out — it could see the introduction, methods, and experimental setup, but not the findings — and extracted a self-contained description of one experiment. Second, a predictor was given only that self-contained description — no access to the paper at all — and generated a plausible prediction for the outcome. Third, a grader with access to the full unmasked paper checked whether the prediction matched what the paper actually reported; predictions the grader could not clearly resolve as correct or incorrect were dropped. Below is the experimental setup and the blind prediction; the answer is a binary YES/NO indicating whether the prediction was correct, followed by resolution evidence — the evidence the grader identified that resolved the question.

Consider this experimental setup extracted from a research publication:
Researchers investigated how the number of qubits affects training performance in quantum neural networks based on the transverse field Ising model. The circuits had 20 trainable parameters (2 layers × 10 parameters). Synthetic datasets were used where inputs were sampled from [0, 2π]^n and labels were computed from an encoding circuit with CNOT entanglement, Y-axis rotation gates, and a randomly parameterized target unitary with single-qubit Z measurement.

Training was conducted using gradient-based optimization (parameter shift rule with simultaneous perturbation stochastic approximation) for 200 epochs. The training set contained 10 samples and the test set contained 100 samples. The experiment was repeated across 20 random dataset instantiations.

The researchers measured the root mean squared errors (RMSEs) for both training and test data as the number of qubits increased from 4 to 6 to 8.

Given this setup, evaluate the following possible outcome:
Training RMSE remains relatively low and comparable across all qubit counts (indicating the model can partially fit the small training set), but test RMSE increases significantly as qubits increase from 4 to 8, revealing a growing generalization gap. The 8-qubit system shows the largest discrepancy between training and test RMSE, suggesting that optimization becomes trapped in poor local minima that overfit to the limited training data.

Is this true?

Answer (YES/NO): NO